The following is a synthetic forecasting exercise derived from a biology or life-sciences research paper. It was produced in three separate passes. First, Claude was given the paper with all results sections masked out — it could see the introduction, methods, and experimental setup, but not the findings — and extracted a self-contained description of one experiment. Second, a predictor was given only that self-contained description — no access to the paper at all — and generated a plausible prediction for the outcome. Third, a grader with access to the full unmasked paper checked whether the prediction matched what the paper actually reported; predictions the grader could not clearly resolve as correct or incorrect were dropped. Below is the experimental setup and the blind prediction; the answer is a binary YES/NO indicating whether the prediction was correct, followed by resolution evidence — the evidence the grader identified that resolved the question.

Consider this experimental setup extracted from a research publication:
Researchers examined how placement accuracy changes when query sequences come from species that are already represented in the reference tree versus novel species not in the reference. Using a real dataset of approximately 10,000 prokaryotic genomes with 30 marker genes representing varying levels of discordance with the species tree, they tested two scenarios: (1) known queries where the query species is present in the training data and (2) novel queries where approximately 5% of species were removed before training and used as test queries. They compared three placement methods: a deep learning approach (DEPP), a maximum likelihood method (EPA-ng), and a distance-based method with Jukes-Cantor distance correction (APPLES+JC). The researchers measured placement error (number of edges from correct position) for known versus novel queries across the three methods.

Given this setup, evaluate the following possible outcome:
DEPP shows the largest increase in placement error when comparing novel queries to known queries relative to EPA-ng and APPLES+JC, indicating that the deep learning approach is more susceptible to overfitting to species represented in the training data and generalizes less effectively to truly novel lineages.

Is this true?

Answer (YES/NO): NO